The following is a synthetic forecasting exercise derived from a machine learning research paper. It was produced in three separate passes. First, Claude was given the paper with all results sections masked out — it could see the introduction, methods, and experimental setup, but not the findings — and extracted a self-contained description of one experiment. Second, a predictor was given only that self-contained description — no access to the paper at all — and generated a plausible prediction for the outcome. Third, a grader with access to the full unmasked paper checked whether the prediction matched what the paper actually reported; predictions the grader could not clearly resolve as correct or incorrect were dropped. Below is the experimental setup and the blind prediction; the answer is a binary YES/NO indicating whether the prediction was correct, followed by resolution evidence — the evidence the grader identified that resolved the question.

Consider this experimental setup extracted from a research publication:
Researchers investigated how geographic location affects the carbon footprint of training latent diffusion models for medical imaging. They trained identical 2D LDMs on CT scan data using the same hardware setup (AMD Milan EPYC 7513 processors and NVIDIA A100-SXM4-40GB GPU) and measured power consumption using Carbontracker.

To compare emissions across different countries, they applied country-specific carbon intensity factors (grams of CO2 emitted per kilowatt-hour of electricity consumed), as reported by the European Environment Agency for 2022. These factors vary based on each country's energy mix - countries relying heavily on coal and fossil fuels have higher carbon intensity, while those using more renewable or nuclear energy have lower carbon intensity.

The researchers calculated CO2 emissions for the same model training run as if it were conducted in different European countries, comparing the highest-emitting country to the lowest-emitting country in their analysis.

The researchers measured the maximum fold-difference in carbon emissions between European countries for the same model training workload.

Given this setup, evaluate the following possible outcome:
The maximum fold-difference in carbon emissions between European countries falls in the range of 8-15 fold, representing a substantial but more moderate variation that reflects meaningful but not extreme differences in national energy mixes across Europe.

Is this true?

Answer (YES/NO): NO